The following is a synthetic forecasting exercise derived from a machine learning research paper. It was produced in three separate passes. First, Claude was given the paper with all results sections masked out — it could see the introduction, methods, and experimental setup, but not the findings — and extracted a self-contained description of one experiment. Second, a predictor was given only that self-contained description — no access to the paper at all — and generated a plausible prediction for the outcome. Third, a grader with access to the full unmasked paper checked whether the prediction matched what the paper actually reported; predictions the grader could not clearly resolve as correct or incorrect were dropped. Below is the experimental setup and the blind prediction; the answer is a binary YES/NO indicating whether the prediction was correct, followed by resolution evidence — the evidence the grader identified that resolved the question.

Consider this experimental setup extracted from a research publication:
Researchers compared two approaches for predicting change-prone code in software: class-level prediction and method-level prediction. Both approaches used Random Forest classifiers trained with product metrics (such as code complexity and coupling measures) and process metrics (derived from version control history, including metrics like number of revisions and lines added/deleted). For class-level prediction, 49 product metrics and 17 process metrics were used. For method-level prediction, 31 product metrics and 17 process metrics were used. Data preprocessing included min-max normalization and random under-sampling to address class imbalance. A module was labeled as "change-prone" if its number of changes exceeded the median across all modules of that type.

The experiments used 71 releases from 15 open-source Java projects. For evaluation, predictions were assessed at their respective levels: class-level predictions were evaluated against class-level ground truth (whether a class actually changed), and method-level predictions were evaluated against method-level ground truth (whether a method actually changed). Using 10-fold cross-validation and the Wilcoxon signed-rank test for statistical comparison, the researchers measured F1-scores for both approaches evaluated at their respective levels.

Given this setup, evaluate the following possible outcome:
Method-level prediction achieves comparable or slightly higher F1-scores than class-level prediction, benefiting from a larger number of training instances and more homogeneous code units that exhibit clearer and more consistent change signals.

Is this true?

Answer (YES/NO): NO